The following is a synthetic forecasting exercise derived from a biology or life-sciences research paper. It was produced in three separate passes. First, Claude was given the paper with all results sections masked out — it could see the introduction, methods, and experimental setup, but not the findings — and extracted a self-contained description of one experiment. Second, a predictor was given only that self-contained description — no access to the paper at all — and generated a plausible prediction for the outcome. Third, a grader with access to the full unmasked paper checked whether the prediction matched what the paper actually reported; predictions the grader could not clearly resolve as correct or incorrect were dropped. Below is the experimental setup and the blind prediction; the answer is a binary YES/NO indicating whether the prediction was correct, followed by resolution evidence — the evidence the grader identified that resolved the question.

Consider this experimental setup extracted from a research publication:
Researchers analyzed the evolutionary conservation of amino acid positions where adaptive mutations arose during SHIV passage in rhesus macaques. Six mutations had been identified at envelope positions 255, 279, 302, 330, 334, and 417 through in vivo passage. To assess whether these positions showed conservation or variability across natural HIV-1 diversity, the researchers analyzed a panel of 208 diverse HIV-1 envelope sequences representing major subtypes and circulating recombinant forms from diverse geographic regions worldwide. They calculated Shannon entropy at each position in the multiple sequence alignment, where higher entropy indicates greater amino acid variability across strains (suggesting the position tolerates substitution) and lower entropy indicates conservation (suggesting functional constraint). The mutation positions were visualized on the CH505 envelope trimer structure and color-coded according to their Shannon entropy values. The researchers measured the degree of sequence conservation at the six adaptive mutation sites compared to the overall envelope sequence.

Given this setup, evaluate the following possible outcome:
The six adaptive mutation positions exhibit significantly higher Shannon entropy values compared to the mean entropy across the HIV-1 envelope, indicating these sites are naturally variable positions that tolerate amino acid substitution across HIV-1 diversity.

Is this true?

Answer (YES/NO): NO